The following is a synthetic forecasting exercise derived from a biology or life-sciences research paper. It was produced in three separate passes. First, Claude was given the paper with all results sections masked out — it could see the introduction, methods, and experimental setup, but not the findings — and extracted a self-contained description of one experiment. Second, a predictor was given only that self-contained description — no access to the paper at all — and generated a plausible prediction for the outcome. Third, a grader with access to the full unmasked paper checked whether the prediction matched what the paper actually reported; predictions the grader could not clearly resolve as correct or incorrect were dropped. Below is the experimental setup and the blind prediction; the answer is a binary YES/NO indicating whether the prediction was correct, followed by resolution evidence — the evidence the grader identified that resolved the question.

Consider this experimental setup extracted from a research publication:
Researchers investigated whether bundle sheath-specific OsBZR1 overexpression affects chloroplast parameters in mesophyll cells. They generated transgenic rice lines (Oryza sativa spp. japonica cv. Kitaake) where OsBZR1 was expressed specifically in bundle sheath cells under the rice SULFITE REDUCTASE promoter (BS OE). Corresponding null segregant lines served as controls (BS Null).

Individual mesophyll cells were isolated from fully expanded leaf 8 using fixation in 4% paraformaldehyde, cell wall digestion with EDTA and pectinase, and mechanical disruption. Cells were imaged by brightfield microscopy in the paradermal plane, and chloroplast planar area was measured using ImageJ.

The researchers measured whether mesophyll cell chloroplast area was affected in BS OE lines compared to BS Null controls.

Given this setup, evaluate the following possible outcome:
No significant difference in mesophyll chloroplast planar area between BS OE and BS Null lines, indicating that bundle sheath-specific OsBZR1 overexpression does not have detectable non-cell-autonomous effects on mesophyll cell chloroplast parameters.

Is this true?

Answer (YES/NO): NO